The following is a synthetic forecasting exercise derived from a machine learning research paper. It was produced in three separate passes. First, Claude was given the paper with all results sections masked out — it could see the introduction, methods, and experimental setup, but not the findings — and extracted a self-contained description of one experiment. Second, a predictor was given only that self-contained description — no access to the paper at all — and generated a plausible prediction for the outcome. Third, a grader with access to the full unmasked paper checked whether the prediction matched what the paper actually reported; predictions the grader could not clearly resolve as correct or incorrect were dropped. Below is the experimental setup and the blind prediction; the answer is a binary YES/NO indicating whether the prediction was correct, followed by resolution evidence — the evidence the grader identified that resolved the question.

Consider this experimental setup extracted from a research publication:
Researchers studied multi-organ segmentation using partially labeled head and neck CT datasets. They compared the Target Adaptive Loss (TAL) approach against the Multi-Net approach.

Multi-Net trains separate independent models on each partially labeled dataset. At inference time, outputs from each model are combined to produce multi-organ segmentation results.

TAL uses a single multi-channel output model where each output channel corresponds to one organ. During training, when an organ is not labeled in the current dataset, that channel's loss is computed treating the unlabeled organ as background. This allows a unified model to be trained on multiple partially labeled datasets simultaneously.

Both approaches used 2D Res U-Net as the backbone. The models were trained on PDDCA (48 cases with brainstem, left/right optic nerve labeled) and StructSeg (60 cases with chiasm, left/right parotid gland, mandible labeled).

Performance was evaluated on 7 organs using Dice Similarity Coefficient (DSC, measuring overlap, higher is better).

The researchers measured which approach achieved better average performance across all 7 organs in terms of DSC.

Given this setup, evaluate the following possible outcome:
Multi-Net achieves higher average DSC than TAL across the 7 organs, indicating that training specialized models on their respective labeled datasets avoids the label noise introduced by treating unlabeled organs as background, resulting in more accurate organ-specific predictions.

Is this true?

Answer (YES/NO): YES